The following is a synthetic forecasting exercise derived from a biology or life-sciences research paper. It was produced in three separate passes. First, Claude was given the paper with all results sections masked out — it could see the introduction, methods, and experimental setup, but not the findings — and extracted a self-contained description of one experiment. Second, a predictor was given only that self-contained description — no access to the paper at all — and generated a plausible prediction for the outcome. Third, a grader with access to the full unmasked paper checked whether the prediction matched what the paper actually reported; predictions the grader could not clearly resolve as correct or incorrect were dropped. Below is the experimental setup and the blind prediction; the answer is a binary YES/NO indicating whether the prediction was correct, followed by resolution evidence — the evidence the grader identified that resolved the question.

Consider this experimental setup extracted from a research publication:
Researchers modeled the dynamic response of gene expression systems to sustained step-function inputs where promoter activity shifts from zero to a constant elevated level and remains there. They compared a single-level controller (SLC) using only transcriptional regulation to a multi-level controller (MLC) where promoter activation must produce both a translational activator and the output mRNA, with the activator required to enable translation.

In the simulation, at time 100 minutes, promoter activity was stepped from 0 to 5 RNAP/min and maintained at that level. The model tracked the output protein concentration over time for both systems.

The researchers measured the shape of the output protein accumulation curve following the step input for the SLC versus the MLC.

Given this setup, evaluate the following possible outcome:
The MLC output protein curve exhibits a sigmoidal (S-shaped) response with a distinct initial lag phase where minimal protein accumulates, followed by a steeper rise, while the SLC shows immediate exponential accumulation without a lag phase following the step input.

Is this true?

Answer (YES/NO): NO